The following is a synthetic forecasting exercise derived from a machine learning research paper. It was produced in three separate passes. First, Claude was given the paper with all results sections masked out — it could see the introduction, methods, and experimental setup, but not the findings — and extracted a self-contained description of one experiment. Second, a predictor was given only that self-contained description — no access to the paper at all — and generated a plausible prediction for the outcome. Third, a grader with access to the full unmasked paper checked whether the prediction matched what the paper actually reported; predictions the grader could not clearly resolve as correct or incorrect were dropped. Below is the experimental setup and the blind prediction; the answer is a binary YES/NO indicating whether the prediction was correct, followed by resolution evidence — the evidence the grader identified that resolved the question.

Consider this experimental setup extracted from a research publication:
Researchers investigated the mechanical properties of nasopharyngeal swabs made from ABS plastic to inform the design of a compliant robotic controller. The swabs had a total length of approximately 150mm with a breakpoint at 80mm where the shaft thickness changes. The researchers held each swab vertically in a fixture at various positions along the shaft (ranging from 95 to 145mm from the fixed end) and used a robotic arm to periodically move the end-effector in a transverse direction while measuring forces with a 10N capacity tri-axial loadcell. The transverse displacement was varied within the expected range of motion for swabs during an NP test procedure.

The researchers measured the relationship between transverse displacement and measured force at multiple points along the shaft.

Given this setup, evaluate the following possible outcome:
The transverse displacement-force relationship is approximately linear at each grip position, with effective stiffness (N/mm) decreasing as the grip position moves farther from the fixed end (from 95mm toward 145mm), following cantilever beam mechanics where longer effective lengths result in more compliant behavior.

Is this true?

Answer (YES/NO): YES